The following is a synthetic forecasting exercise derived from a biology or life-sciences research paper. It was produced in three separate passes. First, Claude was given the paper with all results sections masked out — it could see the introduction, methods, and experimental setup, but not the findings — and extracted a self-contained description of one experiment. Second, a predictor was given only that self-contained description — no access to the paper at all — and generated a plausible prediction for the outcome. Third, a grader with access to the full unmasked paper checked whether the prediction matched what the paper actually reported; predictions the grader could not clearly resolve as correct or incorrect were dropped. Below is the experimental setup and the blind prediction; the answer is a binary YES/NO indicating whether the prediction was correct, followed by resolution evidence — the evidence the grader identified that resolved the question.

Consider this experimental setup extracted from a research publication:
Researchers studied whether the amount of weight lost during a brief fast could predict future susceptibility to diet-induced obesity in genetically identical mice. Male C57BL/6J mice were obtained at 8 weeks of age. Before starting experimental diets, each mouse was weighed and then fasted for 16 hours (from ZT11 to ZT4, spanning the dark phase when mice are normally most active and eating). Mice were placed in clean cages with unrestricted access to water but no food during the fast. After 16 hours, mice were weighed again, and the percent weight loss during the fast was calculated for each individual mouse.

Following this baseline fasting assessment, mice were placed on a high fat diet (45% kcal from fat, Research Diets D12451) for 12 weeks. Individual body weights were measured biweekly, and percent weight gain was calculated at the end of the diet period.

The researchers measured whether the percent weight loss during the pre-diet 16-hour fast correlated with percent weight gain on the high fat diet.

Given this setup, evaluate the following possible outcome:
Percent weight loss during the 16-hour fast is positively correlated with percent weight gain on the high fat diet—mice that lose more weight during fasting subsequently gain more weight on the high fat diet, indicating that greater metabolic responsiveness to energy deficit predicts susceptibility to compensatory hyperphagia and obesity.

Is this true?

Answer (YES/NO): NO